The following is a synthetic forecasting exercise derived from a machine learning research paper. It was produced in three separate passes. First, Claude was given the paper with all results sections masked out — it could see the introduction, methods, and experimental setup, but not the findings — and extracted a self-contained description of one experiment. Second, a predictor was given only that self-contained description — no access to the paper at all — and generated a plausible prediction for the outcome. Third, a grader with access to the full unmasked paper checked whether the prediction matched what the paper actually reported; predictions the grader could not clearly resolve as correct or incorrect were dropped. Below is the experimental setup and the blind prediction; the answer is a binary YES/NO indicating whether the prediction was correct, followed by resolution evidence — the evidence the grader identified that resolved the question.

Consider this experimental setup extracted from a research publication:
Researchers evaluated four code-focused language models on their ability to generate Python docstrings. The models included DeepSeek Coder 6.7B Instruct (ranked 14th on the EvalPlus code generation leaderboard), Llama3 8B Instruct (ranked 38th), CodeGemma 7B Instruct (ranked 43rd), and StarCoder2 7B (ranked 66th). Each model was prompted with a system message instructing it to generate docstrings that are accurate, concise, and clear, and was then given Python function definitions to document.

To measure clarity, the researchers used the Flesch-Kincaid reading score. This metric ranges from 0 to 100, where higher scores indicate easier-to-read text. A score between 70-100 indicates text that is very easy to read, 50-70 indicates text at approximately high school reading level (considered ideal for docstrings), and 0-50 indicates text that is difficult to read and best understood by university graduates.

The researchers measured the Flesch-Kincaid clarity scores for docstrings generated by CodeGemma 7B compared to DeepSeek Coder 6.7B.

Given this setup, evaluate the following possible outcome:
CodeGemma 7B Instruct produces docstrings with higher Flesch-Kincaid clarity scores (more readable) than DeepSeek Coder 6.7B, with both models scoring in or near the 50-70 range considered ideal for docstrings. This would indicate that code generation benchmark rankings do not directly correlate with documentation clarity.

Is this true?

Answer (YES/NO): NO